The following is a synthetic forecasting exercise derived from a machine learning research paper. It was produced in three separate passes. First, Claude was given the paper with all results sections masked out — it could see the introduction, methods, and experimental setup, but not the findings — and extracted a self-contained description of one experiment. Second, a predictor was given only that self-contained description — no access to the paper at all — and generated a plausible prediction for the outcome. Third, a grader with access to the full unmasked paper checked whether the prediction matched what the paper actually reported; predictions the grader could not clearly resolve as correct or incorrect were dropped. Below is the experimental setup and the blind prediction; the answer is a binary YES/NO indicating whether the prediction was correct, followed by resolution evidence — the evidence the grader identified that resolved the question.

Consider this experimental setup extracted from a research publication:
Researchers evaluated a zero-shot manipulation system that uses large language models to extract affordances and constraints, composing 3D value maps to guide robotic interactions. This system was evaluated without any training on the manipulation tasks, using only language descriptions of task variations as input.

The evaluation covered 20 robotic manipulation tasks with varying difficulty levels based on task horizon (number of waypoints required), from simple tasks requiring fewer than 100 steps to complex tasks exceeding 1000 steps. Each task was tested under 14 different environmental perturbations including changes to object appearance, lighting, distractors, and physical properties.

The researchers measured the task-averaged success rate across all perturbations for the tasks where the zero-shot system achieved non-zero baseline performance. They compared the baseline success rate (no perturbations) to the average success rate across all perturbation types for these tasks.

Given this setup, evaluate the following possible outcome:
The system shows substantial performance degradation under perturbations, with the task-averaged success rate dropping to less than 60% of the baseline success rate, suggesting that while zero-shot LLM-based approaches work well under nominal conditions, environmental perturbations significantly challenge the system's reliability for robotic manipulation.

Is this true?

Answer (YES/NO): NO